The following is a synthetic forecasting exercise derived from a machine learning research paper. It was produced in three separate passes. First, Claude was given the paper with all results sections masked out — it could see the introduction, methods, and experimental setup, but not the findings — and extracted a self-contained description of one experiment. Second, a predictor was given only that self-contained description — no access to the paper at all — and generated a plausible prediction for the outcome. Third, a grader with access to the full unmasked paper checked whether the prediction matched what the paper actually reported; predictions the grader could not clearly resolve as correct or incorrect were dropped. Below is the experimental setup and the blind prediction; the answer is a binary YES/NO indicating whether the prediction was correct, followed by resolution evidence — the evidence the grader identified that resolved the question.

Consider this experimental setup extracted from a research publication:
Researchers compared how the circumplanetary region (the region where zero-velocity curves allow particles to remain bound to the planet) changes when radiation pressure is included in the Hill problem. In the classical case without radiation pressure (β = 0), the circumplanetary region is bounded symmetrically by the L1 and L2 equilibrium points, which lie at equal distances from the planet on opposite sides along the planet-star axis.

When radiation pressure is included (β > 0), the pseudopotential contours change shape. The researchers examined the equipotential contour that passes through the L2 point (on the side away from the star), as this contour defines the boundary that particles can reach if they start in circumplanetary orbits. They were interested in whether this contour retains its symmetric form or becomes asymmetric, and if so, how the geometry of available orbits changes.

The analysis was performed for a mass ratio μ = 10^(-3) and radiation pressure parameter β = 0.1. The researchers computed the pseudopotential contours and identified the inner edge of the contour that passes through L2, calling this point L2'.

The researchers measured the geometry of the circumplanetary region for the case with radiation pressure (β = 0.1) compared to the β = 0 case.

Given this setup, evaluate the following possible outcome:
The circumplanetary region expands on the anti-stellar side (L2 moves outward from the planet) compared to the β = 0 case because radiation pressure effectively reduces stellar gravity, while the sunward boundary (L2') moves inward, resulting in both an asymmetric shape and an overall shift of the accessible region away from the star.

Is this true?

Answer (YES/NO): NO